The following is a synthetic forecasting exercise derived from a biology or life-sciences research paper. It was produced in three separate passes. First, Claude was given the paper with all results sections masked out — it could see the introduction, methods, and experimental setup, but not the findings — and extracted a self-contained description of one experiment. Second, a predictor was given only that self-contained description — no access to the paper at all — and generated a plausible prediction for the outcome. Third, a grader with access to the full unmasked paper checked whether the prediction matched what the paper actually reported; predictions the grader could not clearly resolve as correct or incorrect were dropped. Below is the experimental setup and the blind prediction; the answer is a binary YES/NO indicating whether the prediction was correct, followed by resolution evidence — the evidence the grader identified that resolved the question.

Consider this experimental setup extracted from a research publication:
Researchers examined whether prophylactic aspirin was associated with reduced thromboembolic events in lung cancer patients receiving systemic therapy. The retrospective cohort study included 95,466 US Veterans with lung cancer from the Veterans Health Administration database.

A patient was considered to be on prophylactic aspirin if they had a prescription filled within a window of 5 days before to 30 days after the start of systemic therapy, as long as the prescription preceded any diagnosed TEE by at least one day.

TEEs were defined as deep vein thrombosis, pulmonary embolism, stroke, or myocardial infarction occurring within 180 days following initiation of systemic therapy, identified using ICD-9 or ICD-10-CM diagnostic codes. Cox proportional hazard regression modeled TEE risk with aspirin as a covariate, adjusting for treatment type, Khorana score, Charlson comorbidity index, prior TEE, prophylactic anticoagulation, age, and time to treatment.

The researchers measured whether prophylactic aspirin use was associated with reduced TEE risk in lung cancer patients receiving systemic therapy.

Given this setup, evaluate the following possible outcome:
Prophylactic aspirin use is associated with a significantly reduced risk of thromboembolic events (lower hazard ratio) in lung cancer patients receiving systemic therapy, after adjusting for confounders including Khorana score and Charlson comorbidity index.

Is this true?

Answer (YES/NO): NO